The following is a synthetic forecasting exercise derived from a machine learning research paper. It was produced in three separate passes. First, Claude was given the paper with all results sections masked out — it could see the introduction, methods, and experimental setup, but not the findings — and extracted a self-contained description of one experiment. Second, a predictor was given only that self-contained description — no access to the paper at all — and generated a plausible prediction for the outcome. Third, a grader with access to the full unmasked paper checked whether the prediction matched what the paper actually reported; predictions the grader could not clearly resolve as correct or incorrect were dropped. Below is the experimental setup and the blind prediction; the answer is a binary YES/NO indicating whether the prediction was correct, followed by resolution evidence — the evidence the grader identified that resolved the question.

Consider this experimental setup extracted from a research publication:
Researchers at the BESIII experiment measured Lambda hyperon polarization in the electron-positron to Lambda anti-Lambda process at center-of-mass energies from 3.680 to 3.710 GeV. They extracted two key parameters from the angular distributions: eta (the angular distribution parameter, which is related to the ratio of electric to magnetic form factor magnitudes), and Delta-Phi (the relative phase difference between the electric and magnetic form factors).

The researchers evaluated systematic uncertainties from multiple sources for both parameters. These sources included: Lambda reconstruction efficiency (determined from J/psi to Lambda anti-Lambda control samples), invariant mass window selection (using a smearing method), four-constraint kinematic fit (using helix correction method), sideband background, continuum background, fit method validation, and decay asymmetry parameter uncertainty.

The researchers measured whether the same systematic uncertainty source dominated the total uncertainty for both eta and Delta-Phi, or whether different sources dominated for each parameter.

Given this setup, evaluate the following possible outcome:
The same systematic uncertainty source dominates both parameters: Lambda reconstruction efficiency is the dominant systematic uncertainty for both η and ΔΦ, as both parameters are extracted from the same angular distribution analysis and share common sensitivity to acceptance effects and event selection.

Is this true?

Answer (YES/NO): NO